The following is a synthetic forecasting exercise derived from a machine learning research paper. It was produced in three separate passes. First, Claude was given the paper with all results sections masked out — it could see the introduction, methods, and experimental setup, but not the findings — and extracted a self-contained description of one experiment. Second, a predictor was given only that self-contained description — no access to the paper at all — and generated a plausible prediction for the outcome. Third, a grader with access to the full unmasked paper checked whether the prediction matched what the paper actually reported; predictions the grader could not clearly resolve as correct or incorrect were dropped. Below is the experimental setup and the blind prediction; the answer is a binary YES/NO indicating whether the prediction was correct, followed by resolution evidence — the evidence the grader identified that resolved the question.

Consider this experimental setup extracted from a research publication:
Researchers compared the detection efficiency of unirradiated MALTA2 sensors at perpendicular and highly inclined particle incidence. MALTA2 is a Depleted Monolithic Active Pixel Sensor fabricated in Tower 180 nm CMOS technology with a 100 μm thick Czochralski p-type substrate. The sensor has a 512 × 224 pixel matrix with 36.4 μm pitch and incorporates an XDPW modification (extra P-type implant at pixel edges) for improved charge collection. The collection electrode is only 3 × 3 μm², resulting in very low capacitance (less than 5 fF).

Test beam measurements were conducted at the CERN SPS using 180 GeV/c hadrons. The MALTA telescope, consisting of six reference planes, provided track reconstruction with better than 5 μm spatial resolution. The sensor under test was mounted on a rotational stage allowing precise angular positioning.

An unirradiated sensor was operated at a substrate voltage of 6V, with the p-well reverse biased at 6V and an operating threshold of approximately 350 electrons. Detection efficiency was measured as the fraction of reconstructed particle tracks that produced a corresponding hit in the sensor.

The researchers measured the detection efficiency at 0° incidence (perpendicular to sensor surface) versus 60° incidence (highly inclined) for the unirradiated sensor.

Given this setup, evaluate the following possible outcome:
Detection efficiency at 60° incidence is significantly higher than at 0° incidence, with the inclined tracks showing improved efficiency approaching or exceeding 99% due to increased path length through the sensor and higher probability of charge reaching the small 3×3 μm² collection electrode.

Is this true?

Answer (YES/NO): NO